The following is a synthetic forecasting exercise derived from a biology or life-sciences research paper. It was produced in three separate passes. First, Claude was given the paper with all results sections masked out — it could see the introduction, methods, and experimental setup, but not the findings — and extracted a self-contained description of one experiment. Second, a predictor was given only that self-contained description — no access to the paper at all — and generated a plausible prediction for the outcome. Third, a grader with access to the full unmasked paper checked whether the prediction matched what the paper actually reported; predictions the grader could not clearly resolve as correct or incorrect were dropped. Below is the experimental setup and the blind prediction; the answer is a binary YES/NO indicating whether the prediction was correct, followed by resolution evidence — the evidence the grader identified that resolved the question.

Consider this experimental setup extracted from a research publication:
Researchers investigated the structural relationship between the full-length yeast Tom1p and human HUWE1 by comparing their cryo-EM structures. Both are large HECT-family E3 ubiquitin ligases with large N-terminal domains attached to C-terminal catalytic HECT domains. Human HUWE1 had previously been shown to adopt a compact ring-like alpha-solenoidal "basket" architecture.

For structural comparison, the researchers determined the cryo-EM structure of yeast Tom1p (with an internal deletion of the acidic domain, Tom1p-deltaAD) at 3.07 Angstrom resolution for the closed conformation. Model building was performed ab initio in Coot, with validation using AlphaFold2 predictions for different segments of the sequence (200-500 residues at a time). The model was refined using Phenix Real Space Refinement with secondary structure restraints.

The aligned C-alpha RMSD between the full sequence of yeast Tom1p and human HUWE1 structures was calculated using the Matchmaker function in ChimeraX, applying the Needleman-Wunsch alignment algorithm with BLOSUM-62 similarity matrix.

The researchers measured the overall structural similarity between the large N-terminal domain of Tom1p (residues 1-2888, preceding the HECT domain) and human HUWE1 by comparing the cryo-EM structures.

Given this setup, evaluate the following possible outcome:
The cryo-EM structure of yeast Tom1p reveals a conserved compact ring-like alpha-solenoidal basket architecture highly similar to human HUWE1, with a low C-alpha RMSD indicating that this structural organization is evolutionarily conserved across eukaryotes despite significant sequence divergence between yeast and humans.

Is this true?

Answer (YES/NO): NO